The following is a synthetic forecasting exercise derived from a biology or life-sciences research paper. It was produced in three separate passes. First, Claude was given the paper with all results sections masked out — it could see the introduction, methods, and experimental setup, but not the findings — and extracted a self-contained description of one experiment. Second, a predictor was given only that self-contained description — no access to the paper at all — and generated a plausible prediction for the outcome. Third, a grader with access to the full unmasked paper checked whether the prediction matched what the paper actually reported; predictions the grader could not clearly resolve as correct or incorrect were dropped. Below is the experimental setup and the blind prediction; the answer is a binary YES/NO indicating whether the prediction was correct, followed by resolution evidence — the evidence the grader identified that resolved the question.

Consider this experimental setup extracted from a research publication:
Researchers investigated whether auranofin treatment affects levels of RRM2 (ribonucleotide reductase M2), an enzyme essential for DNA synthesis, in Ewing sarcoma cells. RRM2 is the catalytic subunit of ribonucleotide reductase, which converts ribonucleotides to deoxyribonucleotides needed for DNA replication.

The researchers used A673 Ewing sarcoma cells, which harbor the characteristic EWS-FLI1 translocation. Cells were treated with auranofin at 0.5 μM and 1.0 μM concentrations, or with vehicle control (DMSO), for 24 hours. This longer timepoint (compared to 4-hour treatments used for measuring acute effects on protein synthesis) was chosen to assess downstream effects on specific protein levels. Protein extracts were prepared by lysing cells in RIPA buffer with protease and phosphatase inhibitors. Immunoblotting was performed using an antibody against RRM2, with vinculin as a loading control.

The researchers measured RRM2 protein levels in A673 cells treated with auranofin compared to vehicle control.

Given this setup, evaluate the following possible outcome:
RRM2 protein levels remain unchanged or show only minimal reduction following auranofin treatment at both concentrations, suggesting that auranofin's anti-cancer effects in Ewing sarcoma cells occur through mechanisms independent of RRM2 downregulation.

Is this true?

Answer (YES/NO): NO